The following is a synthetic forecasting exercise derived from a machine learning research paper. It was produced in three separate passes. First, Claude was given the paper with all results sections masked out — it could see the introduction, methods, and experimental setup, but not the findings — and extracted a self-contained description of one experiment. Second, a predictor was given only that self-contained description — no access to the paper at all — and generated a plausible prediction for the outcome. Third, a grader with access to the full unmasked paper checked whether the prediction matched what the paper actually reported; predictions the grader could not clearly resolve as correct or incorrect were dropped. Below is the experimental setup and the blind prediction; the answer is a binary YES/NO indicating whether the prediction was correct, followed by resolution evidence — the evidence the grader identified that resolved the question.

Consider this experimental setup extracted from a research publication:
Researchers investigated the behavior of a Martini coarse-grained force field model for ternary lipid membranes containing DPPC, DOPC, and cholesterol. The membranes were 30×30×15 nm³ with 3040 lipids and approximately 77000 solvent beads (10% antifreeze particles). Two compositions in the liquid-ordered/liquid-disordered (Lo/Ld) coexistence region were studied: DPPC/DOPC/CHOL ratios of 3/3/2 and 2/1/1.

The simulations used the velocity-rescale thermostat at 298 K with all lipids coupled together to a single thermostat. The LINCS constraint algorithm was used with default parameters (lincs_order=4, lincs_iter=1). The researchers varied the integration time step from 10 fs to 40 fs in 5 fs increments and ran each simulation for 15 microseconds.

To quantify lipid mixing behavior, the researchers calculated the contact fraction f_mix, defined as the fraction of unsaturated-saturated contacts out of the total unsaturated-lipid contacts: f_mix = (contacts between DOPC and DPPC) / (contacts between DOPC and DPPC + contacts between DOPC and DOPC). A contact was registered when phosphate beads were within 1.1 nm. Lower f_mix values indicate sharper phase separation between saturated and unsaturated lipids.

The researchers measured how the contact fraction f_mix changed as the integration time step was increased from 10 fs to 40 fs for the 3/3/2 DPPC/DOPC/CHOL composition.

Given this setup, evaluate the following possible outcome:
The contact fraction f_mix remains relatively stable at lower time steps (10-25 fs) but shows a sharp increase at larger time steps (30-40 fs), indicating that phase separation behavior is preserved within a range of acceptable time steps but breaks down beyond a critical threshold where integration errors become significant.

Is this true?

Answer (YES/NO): NO